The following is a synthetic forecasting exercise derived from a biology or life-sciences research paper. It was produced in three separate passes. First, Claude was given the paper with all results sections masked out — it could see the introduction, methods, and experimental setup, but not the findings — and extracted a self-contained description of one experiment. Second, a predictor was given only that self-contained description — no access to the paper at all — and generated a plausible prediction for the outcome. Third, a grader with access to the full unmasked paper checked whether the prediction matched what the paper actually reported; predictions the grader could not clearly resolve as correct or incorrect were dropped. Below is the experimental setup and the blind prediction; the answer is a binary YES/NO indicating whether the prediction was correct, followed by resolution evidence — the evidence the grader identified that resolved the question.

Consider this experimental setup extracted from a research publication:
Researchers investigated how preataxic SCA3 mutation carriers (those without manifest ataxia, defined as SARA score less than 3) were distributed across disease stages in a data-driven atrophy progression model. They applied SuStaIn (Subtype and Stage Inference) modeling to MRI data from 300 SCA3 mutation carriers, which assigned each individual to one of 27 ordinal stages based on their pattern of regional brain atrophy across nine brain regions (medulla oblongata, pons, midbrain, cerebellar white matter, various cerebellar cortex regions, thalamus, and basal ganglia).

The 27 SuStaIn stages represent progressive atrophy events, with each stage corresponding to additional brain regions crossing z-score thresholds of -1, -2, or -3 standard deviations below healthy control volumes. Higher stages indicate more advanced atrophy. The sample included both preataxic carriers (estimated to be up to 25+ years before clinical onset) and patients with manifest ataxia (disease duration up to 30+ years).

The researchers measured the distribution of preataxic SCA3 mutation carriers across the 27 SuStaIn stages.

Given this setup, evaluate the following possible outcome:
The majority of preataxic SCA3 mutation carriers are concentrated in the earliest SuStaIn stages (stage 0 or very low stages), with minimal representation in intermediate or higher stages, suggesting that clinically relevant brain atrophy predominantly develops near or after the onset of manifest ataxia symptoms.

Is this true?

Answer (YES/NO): YES